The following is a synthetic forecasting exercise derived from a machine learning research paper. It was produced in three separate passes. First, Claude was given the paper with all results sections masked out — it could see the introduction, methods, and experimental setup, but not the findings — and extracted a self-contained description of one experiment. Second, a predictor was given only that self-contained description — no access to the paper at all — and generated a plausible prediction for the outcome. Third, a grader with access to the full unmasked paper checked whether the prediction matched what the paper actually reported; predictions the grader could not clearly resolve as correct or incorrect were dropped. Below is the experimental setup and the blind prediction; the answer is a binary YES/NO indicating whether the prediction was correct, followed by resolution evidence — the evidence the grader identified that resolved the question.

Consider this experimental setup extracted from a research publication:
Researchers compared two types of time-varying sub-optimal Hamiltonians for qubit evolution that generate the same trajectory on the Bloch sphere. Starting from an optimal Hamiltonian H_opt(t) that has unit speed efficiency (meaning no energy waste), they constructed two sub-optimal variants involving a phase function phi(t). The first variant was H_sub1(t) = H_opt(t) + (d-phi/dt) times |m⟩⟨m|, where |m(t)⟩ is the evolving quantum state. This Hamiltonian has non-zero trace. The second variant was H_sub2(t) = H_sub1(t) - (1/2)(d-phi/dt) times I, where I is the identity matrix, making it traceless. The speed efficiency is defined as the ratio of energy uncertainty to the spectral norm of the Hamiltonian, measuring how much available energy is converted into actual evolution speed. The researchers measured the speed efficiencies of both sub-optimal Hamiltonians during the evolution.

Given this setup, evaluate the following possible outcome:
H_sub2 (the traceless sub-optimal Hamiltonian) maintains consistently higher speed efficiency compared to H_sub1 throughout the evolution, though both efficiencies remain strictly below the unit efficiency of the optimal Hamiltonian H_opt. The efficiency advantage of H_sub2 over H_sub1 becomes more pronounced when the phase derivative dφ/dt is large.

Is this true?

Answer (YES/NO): YES